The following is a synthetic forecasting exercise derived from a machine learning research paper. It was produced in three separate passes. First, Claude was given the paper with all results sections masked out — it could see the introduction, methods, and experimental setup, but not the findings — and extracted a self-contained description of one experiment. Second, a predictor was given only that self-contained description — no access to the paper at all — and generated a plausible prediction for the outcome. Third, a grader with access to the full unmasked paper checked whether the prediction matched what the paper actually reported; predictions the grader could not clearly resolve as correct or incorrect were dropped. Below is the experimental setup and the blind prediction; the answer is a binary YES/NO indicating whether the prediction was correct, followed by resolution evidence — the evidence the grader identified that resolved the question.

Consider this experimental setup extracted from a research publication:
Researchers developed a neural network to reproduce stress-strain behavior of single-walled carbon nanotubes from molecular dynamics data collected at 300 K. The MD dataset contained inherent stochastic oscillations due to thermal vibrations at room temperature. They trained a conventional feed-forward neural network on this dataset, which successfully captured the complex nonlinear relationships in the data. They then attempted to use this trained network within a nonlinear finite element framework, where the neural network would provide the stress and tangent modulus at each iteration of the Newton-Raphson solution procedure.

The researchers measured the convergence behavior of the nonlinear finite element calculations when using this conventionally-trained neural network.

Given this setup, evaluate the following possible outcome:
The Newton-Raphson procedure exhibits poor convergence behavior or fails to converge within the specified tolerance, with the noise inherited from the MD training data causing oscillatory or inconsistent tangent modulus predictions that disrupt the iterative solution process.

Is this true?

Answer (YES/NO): YES